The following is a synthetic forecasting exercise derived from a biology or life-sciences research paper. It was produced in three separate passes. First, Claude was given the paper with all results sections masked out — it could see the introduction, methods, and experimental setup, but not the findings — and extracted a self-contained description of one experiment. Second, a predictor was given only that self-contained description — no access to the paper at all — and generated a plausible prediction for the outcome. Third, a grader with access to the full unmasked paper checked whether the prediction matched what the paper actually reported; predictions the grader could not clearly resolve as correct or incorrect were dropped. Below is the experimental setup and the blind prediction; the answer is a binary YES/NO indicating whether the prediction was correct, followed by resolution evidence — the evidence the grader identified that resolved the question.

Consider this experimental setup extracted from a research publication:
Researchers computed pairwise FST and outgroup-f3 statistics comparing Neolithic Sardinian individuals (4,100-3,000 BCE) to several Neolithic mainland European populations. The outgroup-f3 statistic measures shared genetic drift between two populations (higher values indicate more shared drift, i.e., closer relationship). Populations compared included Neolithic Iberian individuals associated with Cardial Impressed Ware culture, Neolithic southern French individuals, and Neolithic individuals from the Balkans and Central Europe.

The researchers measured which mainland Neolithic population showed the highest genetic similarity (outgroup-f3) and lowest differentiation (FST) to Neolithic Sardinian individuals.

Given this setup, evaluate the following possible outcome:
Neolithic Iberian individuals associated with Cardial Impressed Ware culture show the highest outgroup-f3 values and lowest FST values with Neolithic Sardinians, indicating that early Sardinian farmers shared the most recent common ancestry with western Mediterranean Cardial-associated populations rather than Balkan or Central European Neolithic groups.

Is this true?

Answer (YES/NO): NO